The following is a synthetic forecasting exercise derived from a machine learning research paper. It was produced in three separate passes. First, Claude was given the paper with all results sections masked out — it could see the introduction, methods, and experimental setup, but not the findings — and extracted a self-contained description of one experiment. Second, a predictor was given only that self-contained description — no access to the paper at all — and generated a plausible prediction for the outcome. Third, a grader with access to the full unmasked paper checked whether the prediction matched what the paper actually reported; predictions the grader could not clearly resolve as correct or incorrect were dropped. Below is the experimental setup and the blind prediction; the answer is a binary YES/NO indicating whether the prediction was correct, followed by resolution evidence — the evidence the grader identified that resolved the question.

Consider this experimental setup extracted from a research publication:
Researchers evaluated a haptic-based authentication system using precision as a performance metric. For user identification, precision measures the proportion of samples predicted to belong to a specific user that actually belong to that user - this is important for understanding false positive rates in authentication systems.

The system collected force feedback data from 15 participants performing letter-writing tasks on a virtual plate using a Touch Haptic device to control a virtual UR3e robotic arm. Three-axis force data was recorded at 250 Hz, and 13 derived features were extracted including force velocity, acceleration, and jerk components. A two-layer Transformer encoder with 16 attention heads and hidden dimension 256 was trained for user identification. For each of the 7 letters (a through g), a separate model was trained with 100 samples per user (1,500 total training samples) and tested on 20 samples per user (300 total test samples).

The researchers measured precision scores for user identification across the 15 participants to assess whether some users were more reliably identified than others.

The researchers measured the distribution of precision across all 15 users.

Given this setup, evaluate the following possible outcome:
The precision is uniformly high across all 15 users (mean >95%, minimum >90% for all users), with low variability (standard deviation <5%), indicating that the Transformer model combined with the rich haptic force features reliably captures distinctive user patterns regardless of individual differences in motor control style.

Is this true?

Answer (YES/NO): NO